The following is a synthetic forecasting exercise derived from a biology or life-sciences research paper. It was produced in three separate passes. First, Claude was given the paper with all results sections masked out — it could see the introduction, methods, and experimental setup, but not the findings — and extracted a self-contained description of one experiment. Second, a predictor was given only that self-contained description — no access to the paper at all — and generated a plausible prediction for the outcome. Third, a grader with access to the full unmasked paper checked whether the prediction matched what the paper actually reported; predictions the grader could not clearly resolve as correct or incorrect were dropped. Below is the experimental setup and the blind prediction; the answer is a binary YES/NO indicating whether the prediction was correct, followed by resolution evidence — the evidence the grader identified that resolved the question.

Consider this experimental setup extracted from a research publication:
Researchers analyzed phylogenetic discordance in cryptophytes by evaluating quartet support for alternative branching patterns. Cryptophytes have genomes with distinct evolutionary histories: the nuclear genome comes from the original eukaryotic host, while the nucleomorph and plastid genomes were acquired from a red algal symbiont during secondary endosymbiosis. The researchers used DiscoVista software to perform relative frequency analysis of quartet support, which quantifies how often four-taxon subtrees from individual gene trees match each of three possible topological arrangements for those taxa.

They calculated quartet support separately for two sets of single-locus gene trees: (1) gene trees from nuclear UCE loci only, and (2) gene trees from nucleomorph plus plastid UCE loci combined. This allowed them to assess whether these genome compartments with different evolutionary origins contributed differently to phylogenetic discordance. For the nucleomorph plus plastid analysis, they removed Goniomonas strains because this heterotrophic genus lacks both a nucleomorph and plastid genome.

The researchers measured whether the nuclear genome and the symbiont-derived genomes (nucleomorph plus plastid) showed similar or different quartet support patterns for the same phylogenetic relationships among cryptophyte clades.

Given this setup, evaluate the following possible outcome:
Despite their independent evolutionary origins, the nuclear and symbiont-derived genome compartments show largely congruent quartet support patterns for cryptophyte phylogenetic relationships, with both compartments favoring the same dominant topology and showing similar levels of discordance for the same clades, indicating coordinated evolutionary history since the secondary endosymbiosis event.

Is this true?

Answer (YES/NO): NO